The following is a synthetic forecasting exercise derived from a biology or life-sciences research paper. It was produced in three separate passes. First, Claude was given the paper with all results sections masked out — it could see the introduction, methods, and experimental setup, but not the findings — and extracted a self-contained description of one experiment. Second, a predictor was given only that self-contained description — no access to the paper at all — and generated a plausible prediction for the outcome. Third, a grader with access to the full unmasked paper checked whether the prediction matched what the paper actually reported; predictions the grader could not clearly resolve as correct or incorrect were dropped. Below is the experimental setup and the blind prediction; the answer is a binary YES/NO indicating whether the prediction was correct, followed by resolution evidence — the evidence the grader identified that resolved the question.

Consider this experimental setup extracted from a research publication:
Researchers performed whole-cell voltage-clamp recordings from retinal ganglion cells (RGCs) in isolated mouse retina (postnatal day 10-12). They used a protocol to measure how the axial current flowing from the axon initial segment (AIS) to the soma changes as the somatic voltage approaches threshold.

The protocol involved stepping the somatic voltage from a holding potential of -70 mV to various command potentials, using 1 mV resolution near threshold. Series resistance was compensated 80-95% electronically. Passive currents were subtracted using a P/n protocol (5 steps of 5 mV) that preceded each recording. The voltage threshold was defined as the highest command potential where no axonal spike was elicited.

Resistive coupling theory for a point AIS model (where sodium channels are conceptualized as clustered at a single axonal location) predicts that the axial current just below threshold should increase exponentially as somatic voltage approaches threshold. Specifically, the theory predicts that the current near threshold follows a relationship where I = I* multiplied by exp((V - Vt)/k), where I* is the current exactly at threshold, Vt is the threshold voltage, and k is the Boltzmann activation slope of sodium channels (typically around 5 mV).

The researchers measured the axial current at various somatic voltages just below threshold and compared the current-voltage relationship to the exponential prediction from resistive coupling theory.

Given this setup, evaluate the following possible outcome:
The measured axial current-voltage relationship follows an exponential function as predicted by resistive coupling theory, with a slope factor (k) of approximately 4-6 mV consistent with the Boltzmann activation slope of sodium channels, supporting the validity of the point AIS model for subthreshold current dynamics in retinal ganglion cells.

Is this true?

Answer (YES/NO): NO